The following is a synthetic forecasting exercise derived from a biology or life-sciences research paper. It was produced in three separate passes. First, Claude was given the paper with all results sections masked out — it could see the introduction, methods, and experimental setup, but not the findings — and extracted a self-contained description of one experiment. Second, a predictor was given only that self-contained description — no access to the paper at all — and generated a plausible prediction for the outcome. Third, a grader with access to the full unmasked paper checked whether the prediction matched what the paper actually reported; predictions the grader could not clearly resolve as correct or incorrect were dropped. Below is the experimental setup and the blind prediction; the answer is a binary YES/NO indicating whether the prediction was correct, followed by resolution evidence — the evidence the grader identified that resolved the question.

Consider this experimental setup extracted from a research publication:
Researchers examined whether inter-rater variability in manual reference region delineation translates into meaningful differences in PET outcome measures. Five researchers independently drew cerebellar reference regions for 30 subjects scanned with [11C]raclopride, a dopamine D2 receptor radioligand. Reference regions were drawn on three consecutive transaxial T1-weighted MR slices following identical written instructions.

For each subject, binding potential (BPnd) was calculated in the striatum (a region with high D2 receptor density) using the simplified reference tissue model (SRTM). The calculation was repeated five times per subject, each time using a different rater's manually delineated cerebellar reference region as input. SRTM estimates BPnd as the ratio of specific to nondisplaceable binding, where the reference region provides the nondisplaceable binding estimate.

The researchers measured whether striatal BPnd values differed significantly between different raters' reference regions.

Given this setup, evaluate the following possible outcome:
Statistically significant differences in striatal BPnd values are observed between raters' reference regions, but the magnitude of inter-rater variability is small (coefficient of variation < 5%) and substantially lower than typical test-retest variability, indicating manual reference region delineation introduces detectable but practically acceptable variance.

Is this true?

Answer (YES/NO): NO